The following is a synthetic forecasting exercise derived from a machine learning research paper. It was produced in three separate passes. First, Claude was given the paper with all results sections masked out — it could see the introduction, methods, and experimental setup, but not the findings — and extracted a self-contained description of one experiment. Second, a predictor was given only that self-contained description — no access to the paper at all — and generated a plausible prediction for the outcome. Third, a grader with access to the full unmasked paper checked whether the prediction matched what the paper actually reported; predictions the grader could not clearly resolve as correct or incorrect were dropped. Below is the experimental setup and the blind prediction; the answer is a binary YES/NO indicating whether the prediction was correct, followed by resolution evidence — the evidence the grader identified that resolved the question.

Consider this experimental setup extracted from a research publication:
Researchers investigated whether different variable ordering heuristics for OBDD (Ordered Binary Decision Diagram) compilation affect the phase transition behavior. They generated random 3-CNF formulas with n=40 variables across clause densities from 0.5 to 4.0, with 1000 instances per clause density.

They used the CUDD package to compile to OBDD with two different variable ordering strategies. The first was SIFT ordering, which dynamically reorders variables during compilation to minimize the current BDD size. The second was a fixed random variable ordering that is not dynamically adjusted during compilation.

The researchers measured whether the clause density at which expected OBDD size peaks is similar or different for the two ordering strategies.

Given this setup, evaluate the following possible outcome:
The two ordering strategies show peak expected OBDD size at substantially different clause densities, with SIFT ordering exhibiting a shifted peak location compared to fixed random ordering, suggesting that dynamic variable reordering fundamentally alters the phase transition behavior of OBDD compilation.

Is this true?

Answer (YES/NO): YES